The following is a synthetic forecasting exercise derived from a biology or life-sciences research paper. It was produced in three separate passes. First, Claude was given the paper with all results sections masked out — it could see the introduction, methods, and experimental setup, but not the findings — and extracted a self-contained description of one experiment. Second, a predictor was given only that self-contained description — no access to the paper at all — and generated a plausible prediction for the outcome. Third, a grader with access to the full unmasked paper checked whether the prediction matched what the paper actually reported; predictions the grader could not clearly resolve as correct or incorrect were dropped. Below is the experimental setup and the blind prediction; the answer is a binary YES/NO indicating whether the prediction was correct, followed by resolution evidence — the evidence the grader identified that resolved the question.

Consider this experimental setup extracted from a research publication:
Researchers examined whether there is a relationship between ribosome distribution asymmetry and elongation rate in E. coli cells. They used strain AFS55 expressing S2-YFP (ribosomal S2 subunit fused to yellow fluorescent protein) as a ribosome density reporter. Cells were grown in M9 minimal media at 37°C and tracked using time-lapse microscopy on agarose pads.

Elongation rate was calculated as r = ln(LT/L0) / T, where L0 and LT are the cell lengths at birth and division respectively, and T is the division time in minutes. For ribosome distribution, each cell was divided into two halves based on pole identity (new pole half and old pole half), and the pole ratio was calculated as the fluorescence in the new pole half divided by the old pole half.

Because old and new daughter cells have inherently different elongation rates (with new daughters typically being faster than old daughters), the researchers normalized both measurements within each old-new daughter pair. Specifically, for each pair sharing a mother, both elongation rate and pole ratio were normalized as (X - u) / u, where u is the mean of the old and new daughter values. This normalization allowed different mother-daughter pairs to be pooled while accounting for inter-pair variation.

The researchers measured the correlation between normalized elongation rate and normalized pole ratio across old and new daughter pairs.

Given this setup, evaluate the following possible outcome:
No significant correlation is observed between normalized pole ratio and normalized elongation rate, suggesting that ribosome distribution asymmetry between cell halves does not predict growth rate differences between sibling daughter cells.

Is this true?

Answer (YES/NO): NO